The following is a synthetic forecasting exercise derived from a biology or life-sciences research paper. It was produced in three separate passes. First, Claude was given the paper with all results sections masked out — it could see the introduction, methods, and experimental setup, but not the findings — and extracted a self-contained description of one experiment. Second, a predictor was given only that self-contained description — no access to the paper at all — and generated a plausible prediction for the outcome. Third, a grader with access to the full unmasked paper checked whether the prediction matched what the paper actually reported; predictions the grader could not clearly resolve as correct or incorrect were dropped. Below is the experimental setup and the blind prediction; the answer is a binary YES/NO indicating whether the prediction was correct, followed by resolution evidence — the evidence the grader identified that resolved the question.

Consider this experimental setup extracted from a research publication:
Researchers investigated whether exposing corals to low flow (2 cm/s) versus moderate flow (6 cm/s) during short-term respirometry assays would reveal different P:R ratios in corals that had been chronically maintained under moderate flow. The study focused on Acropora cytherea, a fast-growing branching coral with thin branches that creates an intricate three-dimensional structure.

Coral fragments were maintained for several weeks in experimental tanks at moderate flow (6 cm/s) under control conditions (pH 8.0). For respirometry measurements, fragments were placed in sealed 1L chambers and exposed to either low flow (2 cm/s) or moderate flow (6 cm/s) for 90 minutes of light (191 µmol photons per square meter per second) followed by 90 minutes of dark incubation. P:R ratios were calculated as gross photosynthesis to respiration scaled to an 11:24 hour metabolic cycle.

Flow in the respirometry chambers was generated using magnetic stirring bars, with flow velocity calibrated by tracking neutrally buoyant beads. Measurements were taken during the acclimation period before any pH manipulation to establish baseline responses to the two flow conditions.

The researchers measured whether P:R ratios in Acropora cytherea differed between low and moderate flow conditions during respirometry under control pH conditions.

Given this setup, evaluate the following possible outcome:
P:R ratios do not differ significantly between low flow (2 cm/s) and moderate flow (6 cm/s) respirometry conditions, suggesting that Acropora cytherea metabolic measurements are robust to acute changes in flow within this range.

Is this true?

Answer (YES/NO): NO